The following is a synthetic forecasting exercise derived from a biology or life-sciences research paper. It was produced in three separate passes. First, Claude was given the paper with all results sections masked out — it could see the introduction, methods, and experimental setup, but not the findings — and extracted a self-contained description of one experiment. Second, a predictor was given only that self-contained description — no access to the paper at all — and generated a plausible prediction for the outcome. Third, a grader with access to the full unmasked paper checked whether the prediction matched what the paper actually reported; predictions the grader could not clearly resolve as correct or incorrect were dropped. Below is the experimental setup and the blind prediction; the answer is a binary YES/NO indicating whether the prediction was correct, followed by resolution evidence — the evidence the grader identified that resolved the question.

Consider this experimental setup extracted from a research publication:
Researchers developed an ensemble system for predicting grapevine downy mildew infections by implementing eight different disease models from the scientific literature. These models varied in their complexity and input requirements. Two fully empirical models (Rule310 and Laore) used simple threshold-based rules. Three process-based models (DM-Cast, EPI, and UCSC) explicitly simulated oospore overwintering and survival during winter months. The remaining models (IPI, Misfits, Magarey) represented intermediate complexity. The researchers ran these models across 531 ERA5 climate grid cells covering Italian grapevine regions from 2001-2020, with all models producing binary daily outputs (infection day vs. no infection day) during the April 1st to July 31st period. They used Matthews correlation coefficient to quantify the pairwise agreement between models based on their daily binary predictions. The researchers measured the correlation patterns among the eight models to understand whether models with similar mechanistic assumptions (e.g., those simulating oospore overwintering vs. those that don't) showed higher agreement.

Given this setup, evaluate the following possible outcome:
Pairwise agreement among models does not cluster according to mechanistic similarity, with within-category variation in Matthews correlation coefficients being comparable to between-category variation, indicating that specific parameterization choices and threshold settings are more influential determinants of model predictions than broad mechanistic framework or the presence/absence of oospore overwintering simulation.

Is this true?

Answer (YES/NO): YES